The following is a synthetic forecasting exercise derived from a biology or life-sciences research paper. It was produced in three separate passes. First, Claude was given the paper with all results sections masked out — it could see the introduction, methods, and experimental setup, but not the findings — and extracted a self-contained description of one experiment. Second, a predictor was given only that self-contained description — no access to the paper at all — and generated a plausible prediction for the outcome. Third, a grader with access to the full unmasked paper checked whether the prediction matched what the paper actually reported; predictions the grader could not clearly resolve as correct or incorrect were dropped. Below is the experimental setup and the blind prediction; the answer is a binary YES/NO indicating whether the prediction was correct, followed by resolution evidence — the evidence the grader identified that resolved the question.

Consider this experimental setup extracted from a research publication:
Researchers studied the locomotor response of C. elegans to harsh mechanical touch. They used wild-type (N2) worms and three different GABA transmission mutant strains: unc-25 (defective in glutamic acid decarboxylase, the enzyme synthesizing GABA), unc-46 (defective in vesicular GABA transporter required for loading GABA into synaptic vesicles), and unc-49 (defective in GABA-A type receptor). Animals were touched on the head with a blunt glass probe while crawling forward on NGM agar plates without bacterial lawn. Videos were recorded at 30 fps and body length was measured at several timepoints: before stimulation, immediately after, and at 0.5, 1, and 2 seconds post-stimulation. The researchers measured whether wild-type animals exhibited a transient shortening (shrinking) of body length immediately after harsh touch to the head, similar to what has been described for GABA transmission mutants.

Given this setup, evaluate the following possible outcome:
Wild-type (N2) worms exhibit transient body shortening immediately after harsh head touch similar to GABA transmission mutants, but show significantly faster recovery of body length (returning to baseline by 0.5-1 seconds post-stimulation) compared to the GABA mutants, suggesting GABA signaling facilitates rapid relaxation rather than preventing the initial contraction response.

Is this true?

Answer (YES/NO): NO